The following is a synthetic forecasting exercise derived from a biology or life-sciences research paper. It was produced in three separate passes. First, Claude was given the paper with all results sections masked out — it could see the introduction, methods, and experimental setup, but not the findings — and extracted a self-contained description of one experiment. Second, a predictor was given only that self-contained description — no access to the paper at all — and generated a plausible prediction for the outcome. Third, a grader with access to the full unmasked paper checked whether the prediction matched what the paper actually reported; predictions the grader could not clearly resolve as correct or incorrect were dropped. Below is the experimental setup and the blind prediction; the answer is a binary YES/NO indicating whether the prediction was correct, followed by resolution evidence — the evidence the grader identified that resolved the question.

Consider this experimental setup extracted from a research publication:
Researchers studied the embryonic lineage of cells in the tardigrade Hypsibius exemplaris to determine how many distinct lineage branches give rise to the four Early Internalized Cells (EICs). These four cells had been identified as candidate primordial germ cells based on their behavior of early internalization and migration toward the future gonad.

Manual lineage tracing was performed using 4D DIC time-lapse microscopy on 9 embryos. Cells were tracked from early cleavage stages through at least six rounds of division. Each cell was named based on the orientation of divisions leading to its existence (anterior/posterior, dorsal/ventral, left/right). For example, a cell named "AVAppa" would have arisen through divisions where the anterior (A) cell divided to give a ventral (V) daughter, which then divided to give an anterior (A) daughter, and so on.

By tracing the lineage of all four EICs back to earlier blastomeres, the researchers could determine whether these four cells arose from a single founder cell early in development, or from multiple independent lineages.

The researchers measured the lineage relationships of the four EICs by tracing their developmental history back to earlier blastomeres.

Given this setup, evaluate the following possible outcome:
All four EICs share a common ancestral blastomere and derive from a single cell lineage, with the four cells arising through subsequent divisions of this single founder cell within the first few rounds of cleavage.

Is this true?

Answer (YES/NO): NO